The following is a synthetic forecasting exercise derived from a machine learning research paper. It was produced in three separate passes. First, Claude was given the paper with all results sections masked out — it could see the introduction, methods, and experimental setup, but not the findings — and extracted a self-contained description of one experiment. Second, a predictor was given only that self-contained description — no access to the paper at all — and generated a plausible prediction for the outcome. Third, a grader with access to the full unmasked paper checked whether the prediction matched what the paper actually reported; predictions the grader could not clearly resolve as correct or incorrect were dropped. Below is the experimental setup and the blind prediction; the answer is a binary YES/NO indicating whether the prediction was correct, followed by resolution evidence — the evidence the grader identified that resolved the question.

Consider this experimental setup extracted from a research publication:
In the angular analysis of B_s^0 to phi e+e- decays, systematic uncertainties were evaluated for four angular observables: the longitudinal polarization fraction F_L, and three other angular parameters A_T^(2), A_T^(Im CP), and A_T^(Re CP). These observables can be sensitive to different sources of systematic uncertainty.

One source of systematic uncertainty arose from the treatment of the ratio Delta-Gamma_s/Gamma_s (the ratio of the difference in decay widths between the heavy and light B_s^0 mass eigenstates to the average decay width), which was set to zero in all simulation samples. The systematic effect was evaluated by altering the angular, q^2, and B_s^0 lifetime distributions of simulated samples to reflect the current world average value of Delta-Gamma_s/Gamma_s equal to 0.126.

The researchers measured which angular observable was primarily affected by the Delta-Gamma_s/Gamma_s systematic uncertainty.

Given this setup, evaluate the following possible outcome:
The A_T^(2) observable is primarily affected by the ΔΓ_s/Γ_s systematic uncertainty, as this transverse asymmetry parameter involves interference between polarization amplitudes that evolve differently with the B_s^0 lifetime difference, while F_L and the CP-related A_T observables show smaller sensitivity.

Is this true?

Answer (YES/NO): YES